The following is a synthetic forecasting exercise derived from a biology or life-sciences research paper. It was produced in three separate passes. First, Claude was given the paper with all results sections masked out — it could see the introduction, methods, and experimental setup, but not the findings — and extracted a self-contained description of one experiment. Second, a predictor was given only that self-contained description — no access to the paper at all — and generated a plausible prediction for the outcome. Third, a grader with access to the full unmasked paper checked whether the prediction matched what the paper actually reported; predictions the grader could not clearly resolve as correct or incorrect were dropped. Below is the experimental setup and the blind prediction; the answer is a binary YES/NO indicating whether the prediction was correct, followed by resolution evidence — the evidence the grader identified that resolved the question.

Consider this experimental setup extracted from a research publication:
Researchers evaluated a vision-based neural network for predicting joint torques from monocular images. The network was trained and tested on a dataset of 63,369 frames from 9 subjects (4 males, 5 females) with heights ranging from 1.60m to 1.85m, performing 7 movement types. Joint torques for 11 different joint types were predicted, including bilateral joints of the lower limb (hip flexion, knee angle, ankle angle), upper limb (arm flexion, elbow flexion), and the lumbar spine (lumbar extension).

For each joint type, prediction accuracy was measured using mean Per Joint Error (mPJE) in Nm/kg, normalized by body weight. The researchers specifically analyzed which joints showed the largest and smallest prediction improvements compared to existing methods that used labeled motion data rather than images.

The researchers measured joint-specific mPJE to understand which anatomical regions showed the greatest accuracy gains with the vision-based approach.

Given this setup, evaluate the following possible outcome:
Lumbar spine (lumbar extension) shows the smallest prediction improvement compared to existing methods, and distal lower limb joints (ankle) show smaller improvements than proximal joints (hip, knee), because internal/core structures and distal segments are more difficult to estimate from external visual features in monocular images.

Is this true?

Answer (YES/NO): NO